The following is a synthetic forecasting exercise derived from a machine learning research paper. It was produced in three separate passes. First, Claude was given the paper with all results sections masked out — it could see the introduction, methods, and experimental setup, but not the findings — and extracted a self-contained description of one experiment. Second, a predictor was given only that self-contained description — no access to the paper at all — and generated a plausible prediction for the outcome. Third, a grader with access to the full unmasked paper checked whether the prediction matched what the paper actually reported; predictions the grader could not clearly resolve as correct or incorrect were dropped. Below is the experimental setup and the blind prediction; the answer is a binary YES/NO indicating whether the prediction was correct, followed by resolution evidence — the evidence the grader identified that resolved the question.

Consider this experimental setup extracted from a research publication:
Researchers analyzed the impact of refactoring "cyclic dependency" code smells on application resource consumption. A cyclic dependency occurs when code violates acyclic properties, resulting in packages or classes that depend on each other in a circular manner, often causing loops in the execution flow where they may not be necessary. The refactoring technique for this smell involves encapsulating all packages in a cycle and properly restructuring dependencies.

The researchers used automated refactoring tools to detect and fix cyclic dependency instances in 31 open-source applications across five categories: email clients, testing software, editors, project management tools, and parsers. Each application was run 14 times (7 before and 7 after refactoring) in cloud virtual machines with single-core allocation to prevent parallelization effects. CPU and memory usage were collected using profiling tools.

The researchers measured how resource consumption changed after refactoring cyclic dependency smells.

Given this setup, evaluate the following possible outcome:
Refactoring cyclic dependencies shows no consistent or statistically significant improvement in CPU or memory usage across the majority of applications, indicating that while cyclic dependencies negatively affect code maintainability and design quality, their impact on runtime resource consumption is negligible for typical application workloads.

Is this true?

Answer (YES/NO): NO